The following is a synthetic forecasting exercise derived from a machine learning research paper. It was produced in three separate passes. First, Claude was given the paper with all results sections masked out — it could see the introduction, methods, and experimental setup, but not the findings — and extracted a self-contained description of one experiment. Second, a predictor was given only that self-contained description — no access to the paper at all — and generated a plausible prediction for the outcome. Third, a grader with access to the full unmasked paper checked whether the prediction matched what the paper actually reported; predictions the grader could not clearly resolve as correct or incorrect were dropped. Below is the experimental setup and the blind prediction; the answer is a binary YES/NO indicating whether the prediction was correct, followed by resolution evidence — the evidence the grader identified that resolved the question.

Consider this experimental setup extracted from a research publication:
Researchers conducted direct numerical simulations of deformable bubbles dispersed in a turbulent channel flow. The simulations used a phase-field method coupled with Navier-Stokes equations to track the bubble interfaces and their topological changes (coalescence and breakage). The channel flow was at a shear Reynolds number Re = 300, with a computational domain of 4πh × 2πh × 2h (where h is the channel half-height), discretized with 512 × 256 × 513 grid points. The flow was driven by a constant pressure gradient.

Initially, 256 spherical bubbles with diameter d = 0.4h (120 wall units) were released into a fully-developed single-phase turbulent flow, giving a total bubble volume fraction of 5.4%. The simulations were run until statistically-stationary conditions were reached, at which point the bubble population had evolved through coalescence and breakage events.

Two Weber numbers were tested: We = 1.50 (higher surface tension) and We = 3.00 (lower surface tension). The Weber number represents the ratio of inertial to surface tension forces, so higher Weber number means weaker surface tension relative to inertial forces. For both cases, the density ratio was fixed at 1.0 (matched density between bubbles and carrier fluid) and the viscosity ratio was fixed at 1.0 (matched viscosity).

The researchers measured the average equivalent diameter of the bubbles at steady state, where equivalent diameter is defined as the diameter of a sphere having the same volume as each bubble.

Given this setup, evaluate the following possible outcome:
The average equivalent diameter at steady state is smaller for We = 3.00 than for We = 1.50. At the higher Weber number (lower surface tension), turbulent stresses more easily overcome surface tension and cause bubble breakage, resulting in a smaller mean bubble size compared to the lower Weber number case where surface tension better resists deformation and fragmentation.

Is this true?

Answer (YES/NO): YES